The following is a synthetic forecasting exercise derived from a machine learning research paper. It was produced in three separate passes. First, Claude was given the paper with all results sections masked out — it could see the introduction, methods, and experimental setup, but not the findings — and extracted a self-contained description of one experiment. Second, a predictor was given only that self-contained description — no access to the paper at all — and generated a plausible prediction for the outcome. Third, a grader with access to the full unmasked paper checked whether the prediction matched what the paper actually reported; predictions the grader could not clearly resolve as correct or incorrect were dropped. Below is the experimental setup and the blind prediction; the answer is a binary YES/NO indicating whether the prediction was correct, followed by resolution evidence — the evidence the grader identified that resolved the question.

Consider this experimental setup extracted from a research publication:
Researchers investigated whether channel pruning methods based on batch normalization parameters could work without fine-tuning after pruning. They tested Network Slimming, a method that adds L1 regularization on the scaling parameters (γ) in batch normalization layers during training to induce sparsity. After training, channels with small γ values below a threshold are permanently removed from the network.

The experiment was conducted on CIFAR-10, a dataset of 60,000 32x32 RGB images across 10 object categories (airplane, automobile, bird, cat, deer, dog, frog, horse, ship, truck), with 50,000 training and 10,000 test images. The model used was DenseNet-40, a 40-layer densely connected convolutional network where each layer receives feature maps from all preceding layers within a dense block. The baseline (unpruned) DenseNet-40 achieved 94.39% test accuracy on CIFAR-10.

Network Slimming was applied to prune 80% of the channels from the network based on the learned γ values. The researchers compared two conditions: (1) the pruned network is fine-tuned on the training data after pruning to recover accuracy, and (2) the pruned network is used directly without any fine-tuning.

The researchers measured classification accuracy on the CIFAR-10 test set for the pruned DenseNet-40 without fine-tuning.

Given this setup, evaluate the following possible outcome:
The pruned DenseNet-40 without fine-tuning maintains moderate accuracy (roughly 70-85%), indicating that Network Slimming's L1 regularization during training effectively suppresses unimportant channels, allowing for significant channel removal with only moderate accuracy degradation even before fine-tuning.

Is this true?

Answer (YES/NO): NO